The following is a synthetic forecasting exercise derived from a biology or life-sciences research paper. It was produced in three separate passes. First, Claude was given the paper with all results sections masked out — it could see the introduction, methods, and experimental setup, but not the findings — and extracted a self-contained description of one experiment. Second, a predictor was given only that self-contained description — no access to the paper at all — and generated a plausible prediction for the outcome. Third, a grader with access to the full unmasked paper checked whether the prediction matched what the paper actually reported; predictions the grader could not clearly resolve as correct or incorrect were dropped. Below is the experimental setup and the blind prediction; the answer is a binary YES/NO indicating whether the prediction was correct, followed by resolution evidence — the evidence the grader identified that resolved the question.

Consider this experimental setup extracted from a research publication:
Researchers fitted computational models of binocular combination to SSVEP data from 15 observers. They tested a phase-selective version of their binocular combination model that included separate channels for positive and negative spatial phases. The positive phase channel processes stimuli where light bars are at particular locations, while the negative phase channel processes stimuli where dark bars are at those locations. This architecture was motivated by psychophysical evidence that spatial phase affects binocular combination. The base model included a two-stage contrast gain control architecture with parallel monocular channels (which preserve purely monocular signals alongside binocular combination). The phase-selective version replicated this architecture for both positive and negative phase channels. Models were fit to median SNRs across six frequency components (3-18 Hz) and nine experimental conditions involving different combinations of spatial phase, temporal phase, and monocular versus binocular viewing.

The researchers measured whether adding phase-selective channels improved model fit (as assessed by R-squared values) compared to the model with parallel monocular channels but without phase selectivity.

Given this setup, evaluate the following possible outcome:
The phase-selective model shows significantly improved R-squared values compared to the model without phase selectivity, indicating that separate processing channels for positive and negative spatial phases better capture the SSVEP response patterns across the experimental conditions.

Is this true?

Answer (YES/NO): NO